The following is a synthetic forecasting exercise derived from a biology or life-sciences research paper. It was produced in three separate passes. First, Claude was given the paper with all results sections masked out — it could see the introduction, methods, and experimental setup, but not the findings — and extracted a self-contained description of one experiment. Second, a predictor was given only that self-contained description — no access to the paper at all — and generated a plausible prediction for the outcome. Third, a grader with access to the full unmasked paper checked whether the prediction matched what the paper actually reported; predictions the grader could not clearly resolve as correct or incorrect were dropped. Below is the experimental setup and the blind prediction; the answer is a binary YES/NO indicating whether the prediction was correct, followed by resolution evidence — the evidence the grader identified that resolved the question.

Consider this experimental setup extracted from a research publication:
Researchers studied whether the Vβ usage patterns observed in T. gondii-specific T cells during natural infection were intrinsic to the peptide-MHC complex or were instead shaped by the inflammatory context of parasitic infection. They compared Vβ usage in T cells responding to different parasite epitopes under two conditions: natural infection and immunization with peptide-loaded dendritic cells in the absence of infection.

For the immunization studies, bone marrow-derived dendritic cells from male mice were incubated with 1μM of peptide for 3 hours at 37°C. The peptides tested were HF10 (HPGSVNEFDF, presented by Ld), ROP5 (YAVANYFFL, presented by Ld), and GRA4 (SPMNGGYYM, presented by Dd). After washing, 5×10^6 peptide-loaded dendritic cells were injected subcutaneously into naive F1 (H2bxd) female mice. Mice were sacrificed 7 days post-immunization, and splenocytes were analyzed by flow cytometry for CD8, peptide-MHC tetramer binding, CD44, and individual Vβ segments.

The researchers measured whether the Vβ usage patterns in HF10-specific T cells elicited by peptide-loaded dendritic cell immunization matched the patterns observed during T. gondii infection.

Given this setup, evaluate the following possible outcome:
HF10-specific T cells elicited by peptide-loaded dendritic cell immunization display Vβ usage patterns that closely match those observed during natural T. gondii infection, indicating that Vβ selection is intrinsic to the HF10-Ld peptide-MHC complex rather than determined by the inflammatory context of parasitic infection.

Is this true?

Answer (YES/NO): YES